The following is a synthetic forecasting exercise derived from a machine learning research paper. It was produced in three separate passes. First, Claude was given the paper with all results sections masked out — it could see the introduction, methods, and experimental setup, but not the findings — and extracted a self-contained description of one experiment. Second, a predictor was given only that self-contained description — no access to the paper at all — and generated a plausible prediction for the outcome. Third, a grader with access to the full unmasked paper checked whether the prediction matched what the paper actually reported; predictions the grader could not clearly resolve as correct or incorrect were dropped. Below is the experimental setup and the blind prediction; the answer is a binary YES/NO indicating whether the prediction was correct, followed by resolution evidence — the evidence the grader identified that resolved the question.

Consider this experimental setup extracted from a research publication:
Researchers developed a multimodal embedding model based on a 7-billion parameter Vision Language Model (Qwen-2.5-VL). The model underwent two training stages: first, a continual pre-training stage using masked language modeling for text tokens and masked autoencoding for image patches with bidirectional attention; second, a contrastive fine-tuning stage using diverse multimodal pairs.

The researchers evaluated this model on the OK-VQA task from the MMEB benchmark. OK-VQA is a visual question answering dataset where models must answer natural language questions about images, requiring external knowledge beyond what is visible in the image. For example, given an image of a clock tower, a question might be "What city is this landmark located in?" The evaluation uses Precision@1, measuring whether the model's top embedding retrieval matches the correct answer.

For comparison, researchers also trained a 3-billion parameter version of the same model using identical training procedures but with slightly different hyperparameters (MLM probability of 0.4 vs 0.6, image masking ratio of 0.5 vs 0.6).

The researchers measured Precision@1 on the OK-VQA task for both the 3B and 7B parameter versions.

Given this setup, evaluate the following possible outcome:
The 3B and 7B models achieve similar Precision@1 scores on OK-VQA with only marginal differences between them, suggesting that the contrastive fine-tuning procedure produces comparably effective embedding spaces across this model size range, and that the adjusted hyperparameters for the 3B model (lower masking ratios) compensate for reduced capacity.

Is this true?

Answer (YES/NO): NO